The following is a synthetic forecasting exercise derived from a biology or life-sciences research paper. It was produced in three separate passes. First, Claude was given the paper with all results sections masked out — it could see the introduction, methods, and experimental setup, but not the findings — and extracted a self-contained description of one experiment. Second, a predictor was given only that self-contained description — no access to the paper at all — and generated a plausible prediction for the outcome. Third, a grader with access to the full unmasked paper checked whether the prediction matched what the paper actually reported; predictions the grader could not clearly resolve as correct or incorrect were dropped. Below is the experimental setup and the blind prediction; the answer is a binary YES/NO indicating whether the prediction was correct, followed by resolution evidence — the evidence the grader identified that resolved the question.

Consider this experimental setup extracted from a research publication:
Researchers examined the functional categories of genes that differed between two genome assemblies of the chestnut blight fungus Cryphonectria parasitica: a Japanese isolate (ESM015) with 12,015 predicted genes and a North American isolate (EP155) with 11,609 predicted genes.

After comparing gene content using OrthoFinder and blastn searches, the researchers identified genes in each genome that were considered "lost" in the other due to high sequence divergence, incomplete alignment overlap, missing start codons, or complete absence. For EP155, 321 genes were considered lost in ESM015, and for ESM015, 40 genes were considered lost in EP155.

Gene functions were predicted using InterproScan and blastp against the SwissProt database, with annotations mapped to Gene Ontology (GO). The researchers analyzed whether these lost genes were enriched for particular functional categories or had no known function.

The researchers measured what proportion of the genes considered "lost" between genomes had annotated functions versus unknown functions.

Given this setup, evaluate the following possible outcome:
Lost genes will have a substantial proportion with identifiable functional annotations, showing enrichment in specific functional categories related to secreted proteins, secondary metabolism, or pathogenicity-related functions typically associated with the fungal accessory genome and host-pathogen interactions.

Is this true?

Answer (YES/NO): NO